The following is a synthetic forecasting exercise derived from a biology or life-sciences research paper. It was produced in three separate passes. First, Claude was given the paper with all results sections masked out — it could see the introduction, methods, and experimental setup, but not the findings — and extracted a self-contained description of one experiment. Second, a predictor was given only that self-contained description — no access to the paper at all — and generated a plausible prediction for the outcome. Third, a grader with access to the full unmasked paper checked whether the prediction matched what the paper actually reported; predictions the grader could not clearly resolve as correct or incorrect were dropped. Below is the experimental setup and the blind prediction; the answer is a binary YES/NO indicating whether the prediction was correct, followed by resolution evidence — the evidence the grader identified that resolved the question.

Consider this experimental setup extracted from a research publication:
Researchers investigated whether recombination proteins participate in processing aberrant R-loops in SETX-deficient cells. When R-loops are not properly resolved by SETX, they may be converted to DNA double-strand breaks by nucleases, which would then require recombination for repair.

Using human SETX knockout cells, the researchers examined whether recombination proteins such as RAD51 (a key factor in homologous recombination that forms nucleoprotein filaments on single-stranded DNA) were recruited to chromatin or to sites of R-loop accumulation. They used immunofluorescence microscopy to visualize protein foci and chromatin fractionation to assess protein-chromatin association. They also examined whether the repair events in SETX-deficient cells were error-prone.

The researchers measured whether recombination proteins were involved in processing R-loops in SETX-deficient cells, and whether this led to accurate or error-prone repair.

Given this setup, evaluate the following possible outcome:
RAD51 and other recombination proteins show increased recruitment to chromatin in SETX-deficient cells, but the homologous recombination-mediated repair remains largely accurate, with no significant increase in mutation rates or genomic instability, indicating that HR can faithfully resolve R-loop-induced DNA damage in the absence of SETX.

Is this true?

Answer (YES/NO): NO